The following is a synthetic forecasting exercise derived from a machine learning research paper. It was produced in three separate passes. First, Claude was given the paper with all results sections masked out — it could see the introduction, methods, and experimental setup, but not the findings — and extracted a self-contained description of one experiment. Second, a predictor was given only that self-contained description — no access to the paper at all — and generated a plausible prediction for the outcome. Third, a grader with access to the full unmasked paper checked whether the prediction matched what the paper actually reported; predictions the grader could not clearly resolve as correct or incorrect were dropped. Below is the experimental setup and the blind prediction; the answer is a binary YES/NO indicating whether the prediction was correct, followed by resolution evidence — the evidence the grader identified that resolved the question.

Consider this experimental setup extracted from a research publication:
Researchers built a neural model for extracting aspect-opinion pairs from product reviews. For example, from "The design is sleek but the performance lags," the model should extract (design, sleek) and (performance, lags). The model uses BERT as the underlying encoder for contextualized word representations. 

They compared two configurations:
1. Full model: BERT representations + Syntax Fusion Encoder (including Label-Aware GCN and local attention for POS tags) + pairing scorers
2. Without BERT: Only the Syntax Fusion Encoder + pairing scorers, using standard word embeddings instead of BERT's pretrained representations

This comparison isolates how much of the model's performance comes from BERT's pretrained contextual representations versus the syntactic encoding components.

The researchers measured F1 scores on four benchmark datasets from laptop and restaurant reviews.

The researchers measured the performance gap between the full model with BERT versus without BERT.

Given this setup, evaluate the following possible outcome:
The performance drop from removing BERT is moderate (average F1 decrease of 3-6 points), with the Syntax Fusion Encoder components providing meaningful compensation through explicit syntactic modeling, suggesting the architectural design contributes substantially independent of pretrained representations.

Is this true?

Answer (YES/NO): YES